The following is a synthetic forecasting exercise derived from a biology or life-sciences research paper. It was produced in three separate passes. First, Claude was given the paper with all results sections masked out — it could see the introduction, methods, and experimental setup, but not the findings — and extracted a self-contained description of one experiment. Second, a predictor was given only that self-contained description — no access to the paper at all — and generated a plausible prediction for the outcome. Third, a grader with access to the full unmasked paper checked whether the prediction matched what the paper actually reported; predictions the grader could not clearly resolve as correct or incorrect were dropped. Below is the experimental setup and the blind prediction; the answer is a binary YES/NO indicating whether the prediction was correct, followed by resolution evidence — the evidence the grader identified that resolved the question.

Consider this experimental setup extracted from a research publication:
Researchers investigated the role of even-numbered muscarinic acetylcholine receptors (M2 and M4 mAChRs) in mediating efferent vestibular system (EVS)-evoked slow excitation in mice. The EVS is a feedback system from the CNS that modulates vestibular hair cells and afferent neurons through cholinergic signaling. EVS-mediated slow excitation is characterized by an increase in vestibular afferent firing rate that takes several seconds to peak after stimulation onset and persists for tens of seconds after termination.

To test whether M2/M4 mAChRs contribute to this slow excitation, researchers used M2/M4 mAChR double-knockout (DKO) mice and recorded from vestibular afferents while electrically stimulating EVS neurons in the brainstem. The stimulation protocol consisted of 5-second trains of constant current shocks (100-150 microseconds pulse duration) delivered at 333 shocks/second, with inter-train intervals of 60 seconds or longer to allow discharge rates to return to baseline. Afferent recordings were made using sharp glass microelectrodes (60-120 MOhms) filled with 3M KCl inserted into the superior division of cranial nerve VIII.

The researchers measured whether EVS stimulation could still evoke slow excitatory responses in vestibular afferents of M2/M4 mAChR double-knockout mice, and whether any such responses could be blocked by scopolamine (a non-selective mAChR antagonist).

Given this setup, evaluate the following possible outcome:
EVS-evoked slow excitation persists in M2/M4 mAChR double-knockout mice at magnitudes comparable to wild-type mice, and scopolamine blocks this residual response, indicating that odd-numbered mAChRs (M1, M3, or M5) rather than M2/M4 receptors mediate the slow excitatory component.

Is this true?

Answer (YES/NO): YES